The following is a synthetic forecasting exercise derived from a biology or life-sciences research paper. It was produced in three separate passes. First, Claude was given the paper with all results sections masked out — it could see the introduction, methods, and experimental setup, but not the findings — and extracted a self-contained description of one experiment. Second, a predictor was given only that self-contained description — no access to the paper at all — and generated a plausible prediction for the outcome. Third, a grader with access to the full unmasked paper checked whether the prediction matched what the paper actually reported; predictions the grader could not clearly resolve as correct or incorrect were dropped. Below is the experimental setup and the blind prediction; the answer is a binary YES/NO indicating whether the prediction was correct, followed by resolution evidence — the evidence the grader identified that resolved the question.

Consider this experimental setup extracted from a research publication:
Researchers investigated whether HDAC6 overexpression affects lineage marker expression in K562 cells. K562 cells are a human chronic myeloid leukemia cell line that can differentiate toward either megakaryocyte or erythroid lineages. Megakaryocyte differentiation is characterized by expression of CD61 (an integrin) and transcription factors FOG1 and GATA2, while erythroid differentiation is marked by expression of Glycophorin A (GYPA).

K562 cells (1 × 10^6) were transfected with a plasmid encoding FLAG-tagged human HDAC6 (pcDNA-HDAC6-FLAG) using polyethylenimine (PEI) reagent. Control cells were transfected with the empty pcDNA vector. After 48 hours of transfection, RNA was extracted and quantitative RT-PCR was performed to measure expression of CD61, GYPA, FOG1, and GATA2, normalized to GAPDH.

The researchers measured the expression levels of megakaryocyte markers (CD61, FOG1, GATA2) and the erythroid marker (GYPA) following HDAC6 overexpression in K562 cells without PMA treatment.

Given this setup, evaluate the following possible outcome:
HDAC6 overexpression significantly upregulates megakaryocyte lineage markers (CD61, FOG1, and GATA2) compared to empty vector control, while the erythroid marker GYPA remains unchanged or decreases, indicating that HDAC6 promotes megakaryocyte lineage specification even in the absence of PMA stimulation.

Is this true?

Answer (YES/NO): YES